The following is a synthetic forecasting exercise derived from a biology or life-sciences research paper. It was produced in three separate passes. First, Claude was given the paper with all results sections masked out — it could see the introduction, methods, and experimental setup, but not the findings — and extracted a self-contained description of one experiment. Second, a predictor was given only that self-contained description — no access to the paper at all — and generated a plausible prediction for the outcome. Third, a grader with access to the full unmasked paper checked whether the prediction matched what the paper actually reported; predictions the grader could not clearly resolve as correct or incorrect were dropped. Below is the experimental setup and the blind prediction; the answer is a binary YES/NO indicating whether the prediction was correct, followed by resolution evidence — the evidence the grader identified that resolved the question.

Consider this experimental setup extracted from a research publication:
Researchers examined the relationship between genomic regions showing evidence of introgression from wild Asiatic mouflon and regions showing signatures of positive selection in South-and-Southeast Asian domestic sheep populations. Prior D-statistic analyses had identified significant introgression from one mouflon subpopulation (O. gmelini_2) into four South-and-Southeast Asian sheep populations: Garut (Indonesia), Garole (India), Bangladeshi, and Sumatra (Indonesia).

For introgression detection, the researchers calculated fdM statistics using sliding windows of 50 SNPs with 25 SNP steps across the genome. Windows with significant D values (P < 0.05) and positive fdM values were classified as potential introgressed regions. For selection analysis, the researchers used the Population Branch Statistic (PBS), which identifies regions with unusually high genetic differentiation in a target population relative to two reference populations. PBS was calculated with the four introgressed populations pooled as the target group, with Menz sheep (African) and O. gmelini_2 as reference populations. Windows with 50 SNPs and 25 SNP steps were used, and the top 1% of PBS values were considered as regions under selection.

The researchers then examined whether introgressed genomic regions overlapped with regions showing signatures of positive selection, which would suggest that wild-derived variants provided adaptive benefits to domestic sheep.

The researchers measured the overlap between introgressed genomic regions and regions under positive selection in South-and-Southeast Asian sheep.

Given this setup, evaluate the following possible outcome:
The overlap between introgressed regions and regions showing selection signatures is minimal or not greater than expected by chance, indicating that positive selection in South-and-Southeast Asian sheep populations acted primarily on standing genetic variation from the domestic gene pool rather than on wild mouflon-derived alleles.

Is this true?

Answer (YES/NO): NO